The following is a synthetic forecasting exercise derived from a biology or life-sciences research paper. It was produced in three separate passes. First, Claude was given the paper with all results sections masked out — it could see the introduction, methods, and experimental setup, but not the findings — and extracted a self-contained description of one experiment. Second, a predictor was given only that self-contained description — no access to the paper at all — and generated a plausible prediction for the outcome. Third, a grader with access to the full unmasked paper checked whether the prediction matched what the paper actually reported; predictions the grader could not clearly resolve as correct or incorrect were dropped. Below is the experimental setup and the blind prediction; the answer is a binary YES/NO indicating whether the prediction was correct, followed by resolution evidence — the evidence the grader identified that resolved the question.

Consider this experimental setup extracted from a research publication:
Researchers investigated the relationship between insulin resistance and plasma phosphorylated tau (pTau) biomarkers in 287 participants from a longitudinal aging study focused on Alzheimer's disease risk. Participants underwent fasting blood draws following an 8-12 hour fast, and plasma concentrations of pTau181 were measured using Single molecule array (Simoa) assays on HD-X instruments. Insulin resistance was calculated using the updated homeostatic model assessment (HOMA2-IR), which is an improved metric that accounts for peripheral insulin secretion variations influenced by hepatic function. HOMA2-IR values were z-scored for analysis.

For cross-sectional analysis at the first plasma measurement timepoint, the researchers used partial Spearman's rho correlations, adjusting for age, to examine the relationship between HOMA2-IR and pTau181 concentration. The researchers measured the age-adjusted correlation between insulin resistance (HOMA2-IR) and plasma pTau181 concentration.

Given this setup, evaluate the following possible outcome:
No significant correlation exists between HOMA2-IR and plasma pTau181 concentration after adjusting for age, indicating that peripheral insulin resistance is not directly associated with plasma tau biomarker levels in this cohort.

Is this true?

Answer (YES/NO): NO